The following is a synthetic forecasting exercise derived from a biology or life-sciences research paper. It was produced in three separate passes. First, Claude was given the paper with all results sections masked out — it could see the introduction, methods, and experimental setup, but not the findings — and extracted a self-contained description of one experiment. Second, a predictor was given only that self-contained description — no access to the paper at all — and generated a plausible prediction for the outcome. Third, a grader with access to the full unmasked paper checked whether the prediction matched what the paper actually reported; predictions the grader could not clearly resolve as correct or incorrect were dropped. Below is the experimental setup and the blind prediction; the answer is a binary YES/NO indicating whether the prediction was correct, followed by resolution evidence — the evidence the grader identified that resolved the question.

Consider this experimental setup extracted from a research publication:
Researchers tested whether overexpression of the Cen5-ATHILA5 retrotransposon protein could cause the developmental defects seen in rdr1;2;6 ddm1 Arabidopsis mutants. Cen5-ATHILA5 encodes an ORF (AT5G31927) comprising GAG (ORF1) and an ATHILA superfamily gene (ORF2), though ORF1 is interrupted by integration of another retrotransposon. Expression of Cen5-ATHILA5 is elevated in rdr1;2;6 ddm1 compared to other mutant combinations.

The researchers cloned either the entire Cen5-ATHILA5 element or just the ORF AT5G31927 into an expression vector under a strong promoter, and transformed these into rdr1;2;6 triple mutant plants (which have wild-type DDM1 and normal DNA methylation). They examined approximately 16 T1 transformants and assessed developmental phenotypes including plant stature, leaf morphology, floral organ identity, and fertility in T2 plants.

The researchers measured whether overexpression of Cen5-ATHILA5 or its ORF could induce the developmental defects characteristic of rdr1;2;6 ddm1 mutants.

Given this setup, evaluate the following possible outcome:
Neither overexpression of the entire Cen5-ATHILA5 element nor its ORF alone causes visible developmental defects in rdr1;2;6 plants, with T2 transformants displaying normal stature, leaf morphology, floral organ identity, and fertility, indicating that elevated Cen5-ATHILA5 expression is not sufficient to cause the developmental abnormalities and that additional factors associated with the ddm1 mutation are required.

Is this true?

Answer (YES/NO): YES